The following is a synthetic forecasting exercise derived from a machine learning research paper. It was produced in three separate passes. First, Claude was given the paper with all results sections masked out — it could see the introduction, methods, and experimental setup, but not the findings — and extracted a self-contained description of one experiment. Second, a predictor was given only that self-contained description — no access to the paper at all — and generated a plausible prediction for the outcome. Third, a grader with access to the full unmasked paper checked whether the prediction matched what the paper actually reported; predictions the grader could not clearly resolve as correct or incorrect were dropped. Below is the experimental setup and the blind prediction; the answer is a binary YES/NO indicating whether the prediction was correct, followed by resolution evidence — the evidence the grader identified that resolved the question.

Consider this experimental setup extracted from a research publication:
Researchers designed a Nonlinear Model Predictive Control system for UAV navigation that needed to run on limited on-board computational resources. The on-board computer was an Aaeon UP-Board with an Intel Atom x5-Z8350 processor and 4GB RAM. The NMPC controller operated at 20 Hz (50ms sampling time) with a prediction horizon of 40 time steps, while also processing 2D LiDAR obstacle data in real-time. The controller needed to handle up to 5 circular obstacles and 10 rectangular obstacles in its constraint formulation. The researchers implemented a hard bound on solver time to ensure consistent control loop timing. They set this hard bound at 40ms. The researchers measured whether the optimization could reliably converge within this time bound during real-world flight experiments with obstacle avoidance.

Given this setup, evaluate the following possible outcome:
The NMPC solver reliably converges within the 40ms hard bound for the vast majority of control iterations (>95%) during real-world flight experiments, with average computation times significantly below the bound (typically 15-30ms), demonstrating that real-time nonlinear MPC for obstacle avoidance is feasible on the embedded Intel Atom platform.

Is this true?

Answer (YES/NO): YES